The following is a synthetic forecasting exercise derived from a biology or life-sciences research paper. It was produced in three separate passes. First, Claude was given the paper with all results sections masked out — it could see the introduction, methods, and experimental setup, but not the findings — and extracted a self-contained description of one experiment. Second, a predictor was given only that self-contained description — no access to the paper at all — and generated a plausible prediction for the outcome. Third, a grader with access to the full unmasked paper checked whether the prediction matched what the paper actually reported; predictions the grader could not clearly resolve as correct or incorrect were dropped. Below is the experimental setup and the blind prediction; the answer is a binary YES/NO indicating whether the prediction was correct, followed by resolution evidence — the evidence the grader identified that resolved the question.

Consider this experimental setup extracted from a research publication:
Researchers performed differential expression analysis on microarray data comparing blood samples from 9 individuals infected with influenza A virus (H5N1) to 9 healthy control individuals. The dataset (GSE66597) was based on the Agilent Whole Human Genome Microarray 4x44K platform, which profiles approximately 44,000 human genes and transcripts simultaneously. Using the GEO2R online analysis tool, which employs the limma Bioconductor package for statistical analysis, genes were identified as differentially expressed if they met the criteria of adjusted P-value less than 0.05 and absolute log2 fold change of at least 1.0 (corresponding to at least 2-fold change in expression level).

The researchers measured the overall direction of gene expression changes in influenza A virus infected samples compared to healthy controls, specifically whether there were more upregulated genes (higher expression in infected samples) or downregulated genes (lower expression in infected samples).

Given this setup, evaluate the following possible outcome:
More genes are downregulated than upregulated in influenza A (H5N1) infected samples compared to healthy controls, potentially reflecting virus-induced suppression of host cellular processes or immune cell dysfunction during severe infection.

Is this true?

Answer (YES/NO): NO